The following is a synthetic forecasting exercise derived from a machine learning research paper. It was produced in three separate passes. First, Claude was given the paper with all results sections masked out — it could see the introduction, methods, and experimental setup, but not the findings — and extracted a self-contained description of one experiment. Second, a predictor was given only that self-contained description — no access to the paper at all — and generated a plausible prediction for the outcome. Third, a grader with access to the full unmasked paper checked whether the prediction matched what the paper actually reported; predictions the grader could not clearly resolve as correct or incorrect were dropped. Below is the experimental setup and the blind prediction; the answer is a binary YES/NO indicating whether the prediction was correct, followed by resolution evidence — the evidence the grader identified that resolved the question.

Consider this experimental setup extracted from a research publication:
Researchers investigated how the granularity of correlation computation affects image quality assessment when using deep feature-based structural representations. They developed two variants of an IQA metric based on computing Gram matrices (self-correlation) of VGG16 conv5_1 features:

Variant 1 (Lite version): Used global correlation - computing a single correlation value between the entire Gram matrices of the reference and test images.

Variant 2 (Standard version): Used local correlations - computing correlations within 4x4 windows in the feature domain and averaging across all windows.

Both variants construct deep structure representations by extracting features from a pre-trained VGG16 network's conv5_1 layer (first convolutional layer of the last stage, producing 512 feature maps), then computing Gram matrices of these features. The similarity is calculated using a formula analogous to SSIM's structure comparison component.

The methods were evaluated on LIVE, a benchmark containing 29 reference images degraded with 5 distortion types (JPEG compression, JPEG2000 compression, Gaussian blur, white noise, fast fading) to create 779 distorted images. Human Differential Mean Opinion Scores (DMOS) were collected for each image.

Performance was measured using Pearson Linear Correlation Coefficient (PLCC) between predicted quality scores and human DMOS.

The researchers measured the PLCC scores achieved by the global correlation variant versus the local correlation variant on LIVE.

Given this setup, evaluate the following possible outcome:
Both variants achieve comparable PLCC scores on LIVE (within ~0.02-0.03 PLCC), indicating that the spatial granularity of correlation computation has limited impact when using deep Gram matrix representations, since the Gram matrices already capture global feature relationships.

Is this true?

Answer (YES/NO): NO